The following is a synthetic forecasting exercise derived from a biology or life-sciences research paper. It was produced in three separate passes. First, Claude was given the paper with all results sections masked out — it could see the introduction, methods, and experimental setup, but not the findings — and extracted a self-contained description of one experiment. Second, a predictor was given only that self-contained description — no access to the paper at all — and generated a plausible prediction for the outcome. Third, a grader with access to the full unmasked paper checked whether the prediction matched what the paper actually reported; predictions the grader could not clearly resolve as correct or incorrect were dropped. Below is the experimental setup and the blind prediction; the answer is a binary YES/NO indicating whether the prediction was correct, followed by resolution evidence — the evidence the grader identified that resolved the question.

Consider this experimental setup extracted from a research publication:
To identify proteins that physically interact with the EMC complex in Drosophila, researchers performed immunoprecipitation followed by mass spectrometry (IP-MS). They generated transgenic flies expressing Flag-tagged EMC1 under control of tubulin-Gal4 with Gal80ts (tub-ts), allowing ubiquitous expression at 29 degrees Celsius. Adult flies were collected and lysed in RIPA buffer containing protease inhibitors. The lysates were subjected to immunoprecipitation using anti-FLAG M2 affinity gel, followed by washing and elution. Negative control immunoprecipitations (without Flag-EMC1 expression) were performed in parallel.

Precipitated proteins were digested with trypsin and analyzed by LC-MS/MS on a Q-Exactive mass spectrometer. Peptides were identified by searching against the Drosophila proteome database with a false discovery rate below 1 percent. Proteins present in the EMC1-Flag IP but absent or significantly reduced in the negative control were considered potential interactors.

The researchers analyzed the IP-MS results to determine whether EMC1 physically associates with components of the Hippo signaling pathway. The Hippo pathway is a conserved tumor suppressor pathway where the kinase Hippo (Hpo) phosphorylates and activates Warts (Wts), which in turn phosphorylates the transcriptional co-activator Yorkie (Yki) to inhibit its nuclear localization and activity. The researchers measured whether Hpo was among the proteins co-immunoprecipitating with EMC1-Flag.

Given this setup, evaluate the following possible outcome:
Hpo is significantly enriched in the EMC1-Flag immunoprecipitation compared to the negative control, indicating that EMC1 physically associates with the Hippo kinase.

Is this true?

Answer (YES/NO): YES